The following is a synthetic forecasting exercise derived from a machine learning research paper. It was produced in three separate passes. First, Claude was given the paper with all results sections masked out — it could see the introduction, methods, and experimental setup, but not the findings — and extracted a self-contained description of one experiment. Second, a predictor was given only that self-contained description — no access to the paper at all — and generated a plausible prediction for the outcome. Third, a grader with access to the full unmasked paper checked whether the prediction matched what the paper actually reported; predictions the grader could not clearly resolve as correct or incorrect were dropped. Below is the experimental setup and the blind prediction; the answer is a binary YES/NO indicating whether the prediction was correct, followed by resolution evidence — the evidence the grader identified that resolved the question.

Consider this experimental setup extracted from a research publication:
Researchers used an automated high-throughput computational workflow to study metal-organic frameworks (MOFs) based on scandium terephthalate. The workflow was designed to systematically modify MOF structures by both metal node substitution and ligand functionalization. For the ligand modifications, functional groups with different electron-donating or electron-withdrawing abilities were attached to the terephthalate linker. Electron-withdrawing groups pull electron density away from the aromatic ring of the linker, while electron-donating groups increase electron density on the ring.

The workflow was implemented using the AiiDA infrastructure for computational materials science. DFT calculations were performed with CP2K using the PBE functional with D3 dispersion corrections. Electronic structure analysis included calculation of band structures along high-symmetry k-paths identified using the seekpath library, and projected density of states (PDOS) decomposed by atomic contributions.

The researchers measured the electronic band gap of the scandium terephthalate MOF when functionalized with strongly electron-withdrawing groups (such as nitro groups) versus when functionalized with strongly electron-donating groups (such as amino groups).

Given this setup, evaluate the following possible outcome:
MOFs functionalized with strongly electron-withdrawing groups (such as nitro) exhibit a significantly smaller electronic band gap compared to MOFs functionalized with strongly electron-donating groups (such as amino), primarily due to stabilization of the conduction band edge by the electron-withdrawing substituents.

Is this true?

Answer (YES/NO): NO